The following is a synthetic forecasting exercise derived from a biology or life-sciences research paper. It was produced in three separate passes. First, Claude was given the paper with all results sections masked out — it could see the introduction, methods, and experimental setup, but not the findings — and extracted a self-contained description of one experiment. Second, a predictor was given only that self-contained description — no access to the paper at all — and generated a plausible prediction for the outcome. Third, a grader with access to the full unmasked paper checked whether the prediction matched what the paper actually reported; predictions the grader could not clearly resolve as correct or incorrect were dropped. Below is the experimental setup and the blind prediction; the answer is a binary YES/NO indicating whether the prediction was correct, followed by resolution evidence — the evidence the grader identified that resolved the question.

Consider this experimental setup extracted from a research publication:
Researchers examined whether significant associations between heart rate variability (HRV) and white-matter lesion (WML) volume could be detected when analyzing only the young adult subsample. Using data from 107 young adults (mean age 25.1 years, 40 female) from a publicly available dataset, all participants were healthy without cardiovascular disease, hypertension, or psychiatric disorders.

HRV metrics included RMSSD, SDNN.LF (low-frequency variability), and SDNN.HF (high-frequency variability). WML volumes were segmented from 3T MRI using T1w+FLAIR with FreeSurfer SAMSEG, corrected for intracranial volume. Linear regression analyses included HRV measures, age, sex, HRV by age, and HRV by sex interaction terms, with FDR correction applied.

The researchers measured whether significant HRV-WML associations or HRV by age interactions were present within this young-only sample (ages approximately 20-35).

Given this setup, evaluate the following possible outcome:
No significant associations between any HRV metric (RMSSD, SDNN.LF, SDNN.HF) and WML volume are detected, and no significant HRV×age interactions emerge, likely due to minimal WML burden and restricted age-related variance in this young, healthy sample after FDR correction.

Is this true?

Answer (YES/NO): YES